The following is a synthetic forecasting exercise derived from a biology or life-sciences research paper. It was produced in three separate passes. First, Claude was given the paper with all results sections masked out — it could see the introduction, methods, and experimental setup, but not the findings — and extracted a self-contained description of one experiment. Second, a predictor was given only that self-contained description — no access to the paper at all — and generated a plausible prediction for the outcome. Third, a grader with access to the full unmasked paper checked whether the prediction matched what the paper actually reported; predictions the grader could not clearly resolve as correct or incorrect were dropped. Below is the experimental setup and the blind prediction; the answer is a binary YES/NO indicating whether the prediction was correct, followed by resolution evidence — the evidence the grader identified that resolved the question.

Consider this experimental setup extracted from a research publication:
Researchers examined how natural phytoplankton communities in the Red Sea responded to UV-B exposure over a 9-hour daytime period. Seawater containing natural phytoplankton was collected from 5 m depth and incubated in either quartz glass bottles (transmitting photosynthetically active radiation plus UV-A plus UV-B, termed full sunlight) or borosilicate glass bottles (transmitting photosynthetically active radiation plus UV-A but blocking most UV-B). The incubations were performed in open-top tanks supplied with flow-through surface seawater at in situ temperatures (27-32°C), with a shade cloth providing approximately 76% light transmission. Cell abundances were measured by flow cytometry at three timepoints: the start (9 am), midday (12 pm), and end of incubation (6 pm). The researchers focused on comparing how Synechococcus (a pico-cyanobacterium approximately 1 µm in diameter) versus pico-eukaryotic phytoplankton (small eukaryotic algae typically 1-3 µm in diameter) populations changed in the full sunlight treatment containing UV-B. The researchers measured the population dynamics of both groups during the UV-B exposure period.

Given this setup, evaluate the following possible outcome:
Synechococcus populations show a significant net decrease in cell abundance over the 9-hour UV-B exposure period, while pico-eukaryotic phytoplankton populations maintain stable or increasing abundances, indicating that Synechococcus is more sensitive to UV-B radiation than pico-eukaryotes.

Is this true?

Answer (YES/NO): NO